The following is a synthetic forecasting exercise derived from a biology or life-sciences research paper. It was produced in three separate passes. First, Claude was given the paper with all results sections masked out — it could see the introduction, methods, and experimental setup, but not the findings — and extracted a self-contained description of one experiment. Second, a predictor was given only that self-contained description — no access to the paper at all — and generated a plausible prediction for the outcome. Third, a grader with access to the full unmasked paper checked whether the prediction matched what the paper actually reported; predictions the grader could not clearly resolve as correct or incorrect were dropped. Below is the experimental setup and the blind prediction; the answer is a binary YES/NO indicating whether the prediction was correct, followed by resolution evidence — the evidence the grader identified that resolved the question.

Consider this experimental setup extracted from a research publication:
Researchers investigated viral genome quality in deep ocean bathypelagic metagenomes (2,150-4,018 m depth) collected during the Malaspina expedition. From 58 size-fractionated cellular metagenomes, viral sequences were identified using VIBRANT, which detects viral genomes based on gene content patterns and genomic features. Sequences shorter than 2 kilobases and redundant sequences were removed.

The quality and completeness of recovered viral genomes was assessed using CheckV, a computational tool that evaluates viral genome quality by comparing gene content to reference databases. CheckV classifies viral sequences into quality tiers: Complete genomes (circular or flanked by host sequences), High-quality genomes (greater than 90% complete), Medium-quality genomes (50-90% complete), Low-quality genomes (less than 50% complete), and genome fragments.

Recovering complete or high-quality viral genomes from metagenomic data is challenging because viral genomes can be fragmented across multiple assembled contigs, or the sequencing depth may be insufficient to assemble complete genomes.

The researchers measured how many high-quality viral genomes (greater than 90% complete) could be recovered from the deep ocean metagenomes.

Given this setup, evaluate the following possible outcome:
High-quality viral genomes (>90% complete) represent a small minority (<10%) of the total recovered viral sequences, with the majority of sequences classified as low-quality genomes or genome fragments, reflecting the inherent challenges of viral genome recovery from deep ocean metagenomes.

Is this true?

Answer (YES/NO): YES